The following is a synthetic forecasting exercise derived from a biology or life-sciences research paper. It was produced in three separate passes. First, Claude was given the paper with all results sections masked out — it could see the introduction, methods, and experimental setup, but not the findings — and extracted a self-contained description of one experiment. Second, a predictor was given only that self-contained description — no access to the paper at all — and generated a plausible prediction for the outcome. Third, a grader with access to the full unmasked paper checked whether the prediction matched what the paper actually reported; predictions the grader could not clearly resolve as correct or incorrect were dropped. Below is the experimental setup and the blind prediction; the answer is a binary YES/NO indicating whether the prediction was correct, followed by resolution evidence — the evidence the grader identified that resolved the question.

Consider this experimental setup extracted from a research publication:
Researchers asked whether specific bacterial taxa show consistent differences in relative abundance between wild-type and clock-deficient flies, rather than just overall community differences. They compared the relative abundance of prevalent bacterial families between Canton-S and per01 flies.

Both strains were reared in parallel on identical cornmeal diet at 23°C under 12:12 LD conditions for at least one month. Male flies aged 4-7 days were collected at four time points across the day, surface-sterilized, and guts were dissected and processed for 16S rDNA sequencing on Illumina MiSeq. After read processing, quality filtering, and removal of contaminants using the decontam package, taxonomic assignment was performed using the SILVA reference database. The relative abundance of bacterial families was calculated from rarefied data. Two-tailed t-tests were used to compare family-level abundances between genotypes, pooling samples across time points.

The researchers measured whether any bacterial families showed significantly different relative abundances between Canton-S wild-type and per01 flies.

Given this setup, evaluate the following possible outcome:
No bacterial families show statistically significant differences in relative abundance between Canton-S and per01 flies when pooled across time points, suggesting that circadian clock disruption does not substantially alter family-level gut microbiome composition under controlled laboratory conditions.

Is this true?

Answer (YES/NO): YES